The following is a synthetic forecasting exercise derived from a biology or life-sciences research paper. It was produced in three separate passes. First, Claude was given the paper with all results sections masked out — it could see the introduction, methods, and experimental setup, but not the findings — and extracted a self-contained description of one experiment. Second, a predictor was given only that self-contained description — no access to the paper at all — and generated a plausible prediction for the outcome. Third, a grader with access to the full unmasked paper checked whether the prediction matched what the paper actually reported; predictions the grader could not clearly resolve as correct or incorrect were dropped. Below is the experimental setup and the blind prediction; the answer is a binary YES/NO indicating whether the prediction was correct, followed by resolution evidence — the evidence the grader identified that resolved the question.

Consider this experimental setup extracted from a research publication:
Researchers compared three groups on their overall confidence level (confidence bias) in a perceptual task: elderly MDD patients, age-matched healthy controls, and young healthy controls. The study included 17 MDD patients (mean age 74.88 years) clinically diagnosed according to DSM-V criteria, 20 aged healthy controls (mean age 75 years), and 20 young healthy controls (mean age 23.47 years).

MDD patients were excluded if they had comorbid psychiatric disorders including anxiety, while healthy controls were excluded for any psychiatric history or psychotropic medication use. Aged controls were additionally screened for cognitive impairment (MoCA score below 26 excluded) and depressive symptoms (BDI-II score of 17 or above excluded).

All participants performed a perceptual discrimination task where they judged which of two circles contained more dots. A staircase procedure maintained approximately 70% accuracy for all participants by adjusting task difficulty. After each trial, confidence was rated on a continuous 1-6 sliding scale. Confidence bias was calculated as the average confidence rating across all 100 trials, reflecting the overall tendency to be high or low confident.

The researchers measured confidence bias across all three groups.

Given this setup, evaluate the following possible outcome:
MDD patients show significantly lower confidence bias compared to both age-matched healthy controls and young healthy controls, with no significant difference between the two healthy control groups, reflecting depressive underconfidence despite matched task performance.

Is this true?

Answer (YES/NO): NO